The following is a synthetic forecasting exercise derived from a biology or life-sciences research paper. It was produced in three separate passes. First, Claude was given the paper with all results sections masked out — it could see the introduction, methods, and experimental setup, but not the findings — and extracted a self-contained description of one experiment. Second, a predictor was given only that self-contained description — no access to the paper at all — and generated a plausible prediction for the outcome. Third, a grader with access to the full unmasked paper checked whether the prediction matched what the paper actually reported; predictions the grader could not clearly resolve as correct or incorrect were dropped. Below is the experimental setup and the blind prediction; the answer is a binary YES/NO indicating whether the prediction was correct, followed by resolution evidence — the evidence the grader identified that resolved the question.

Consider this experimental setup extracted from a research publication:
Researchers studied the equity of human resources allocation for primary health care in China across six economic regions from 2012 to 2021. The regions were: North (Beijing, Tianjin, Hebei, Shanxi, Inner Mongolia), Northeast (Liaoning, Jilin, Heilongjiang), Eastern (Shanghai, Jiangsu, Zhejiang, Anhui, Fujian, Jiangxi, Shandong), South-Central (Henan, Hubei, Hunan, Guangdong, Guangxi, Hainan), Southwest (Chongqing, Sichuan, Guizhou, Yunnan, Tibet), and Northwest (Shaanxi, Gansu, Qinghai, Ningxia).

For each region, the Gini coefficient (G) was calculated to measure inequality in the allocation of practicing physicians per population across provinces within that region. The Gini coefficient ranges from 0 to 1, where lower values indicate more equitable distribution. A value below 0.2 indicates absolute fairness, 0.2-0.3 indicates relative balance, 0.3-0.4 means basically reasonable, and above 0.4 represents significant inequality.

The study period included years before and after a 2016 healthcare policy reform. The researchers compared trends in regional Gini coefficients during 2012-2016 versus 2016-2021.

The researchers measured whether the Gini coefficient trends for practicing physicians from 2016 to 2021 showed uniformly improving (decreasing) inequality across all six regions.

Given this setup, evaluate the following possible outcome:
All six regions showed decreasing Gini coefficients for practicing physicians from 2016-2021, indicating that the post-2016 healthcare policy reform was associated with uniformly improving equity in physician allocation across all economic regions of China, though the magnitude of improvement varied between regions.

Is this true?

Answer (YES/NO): NO